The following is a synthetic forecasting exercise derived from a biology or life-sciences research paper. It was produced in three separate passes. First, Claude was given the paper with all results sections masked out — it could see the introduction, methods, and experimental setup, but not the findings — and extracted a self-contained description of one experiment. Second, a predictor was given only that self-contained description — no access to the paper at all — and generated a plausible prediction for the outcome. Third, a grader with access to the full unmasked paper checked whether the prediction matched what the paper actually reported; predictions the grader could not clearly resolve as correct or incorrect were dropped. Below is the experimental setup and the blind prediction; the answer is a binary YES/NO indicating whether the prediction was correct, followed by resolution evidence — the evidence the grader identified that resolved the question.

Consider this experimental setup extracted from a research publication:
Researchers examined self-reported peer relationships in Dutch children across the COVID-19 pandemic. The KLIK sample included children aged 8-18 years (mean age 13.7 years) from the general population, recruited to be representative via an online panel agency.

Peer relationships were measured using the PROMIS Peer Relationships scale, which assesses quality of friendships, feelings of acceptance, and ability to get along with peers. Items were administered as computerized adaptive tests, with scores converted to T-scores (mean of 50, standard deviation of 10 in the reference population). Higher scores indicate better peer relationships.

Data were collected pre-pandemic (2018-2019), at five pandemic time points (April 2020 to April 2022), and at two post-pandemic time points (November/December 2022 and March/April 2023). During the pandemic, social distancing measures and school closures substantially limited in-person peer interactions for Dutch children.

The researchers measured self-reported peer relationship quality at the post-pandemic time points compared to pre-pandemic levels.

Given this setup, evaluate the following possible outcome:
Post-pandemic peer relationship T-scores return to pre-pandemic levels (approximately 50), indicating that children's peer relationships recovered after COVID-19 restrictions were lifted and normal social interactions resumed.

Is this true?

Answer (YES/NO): NO